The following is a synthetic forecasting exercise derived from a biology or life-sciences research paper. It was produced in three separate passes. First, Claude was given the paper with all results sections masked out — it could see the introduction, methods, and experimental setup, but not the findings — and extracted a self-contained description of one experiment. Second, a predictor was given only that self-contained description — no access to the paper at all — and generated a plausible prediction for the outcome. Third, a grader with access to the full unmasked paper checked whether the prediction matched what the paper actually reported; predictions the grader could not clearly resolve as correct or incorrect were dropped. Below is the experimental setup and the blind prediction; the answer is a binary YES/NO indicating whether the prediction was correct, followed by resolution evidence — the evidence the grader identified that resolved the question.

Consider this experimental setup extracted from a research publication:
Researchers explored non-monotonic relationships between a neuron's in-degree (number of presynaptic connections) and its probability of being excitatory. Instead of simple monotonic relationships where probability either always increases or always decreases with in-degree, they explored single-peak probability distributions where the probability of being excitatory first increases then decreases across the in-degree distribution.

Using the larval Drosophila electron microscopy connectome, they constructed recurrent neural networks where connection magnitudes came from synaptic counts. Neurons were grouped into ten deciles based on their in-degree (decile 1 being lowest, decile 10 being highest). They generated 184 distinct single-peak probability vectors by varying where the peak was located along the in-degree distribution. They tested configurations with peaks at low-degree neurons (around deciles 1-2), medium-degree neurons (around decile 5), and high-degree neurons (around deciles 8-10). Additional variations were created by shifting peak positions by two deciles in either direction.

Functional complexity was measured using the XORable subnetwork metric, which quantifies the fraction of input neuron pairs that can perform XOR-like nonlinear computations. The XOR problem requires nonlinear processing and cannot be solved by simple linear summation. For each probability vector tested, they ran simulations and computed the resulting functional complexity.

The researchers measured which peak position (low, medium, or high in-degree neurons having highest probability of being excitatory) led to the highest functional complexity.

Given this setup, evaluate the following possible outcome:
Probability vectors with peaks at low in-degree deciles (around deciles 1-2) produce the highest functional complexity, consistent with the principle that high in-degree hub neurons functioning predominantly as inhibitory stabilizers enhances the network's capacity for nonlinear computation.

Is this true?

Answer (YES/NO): YES